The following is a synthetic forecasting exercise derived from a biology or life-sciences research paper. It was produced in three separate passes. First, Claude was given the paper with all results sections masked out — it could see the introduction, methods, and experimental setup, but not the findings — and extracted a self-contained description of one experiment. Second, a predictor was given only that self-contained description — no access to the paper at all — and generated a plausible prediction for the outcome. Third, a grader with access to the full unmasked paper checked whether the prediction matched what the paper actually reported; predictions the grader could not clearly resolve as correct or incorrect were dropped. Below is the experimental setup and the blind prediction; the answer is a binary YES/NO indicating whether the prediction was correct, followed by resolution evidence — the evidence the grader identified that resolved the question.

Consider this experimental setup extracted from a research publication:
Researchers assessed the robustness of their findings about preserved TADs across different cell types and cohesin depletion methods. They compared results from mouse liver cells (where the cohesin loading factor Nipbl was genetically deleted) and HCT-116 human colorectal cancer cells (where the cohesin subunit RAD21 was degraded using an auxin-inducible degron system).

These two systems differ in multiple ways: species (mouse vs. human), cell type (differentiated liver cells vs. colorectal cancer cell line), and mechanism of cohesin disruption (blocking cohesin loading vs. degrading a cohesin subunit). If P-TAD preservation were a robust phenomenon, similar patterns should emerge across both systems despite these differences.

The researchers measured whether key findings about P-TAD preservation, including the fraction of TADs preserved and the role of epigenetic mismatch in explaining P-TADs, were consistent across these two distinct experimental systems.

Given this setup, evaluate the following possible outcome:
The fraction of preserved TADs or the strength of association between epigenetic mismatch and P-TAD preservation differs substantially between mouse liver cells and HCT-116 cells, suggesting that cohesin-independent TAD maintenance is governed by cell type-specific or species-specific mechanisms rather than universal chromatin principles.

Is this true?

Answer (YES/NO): NO